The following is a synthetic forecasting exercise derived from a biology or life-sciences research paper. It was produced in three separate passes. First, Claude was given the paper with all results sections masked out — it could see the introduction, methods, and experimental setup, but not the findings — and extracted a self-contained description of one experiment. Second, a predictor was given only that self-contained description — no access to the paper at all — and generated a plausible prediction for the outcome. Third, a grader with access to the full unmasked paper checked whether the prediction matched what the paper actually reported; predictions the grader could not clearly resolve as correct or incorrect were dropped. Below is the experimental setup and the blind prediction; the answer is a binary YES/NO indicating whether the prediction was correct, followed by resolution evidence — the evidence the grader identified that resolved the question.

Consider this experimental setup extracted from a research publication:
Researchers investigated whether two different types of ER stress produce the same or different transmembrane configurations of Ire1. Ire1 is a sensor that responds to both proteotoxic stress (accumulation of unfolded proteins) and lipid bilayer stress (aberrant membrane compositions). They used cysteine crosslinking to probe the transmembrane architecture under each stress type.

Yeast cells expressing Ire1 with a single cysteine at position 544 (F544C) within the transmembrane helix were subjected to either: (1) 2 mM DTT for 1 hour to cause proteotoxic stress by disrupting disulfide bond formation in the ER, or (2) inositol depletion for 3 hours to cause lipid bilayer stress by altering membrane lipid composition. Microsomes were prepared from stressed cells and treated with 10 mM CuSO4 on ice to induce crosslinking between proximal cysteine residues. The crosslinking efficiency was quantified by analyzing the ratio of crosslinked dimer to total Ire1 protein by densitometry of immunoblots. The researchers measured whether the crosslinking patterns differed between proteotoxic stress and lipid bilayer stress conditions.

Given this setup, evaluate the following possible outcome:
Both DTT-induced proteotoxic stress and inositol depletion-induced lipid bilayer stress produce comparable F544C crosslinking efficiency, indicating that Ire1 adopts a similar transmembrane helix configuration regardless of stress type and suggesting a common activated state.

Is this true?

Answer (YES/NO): YES